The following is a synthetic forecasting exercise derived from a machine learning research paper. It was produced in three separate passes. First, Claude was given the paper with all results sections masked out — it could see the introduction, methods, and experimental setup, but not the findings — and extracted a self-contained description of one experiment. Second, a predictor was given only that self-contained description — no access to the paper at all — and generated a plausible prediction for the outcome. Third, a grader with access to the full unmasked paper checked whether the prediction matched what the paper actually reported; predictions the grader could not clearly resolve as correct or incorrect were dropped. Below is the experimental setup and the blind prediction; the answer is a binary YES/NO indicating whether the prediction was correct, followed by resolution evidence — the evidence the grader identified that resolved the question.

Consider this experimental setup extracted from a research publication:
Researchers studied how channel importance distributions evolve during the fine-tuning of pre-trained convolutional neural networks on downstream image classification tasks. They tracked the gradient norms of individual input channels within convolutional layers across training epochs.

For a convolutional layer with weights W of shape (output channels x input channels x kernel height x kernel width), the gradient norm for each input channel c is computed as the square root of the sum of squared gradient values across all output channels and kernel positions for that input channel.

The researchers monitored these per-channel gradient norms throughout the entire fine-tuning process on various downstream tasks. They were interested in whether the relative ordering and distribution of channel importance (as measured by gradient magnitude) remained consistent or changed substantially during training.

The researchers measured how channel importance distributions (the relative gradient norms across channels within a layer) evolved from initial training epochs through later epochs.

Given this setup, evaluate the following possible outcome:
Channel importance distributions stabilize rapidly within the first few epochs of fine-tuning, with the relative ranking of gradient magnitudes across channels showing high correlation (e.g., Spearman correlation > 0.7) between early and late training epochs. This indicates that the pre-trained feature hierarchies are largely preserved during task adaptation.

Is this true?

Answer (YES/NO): YES